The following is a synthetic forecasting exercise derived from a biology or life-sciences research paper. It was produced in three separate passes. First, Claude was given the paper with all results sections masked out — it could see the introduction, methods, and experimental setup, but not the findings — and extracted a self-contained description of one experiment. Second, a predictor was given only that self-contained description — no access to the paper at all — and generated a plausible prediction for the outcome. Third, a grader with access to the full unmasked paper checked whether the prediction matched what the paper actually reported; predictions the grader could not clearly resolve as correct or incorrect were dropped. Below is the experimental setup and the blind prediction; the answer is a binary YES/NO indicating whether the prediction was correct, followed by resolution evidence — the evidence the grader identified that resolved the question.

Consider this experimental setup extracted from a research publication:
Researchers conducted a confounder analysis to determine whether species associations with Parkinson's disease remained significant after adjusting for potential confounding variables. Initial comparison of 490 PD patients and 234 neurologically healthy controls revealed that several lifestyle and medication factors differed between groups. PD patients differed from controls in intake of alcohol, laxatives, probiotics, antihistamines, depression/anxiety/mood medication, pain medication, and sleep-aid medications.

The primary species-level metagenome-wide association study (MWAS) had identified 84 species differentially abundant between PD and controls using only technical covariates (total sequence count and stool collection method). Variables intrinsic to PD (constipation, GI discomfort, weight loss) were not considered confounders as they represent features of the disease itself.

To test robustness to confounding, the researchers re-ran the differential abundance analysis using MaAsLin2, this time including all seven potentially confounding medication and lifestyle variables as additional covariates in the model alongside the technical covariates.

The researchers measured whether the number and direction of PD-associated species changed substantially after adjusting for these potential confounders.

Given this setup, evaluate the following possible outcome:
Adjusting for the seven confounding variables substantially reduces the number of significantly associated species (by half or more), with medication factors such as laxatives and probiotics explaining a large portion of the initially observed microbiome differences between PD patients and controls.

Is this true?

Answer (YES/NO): NO